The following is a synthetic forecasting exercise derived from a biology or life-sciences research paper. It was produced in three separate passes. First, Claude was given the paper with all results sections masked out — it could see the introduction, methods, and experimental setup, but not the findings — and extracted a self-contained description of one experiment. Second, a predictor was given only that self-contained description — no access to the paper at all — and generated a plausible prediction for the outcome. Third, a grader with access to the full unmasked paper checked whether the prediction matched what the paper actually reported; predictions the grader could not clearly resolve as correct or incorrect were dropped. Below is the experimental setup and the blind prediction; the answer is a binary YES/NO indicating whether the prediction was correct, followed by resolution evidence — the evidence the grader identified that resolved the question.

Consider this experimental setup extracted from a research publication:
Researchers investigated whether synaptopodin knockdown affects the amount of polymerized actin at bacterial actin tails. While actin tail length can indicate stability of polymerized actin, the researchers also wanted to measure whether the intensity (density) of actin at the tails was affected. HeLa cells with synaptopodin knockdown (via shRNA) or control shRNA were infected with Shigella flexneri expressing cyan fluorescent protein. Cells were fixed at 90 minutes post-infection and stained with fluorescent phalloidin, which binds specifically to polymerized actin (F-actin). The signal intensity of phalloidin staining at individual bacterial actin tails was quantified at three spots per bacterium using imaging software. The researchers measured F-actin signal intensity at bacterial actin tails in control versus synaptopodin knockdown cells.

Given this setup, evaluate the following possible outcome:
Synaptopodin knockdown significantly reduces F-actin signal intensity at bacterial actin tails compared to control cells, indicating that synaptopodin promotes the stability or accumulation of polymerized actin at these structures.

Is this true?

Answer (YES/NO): NO